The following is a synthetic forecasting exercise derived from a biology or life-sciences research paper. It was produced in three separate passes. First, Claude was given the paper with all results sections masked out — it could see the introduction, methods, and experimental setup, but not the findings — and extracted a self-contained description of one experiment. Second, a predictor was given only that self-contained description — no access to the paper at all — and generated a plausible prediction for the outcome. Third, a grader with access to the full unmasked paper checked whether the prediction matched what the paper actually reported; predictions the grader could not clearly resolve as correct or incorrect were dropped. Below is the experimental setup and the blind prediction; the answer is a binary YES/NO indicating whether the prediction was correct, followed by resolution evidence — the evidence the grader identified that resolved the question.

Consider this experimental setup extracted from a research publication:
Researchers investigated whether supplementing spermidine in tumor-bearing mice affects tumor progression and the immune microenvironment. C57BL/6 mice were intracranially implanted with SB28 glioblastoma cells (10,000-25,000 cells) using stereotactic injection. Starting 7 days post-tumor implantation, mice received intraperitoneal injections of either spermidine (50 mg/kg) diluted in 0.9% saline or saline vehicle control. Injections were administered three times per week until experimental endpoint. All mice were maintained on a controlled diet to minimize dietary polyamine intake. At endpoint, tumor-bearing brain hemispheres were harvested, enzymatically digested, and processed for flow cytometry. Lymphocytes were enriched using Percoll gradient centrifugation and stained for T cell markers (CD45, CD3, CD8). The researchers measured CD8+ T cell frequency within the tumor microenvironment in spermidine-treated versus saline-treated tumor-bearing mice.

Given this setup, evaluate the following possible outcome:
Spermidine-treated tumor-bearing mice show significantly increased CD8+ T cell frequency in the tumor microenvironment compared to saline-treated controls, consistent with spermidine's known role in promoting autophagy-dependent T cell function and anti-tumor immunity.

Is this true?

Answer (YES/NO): NO